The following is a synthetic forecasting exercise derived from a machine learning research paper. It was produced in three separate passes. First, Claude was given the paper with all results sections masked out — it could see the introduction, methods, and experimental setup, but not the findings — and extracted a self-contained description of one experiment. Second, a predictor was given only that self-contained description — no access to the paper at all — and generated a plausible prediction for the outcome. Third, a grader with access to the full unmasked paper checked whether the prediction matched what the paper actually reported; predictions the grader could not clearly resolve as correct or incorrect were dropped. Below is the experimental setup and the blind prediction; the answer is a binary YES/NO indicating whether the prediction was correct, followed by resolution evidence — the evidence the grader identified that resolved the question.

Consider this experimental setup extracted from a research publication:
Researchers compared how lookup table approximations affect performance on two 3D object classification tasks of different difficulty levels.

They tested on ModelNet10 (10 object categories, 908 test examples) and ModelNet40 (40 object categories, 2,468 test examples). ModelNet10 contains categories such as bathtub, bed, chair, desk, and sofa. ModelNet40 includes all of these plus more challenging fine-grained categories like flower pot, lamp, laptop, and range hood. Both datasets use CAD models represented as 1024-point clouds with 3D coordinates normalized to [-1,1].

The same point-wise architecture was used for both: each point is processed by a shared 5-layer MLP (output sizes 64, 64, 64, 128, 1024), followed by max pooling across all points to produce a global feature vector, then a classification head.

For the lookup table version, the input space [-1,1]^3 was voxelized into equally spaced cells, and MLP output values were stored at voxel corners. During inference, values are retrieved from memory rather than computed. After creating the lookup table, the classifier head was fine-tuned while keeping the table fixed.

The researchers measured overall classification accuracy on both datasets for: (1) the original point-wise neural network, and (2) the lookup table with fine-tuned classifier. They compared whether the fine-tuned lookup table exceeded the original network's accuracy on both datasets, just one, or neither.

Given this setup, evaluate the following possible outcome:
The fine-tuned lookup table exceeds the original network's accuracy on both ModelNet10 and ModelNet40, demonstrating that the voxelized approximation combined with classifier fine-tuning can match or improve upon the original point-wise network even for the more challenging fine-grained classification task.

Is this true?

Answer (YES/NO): YES